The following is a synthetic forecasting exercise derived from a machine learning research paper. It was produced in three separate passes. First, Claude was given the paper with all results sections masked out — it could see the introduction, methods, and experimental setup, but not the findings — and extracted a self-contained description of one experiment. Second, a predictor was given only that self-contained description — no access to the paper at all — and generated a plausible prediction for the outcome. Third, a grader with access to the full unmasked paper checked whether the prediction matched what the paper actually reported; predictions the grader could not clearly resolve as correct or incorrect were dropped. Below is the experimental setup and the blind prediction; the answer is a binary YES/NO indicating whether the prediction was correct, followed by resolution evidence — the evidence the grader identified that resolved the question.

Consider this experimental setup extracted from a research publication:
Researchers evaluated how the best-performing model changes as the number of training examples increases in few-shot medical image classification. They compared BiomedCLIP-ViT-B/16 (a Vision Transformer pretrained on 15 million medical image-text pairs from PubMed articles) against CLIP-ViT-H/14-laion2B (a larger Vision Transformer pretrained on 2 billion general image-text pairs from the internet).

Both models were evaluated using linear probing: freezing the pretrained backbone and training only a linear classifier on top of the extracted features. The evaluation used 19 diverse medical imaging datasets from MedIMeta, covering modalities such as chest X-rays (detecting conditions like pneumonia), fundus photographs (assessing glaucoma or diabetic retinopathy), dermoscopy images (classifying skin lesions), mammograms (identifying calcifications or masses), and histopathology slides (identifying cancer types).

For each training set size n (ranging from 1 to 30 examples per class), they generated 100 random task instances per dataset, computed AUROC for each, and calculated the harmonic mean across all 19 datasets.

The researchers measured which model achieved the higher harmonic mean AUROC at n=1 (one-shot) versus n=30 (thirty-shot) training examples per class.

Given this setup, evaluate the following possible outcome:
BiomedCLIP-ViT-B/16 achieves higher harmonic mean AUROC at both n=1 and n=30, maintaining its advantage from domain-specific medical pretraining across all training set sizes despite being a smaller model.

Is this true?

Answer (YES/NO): NO